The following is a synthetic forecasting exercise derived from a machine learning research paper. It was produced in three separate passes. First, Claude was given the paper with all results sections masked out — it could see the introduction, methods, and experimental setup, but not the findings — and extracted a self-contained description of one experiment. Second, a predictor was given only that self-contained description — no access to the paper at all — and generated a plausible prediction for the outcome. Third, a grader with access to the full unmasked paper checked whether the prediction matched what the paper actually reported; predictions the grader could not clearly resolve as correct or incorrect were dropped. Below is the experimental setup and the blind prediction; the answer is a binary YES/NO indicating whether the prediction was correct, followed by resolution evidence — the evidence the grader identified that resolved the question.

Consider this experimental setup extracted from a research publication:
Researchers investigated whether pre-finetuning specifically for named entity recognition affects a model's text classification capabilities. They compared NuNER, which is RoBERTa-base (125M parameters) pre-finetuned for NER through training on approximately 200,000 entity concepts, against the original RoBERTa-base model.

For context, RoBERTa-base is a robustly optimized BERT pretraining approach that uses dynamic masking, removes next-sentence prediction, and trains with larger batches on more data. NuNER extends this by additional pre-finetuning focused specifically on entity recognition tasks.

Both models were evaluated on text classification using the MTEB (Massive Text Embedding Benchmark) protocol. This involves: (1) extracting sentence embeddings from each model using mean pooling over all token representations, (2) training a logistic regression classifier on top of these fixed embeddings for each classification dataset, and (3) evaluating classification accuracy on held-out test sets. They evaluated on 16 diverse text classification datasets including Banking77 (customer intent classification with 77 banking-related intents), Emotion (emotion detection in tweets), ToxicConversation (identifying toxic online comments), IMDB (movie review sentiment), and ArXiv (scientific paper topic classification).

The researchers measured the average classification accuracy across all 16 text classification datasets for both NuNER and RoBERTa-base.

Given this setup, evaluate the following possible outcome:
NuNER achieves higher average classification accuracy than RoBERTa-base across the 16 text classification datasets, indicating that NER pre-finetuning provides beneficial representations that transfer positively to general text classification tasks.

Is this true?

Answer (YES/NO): NO